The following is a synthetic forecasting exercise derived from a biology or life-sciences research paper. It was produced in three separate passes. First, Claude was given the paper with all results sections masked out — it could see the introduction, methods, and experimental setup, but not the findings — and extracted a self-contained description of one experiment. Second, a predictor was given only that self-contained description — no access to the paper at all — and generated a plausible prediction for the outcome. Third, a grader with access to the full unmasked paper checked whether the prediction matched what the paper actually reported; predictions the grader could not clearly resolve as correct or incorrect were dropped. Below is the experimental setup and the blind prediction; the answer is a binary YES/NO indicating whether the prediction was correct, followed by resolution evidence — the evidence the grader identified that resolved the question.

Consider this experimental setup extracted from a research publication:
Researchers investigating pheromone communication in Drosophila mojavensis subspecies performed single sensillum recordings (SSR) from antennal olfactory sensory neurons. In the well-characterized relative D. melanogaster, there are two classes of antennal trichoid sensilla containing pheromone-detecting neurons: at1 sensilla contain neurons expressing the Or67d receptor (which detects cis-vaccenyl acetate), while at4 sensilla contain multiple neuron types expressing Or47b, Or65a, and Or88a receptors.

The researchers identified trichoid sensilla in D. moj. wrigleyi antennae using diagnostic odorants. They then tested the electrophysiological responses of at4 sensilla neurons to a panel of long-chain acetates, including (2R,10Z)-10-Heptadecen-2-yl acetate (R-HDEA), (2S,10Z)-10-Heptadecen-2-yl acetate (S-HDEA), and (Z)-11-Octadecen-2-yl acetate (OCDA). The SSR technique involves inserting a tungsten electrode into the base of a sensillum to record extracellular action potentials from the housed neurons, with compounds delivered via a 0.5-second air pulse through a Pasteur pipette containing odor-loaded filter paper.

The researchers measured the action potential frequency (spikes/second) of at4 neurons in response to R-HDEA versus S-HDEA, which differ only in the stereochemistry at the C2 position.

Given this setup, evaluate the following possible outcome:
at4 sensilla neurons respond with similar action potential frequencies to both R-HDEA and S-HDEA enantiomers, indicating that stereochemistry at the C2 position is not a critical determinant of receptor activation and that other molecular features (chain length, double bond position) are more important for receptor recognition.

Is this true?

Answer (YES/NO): NO